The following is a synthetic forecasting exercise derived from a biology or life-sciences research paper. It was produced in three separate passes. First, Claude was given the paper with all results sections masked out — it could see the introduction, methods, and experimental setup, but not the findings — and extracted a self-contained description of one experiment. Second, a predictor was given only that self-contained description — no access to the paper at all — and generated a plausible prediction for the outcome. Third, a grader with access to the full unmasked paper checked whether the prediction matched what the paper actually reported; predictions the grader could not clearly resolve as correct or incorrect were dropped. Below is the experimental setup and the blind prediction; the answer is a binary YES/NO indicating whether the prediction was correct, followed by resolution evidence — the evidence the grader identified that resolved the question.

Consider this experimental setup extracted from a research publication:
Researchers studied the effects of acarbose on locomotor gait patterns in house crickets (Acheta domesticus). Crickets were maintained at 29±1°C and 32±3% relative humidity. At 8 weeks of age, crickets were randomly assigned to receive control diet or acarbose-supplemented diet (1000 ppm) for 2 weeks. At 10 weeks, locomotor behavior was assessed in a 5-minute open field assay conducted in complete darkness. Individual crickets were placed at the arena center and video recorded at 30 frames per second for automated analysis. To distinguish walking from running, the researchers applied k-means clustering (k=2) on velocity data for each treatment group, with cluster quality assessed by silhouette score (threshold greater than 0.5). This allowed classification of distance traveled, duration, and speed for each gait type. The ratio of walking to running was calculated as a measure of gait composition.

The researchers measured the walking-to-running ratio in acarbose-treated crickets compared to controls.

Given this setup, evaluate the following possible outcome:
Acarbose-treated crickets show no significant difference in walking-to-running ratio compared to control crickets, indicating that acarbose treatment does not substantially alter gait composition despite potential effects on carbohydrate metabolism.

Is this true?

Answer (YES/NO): NO